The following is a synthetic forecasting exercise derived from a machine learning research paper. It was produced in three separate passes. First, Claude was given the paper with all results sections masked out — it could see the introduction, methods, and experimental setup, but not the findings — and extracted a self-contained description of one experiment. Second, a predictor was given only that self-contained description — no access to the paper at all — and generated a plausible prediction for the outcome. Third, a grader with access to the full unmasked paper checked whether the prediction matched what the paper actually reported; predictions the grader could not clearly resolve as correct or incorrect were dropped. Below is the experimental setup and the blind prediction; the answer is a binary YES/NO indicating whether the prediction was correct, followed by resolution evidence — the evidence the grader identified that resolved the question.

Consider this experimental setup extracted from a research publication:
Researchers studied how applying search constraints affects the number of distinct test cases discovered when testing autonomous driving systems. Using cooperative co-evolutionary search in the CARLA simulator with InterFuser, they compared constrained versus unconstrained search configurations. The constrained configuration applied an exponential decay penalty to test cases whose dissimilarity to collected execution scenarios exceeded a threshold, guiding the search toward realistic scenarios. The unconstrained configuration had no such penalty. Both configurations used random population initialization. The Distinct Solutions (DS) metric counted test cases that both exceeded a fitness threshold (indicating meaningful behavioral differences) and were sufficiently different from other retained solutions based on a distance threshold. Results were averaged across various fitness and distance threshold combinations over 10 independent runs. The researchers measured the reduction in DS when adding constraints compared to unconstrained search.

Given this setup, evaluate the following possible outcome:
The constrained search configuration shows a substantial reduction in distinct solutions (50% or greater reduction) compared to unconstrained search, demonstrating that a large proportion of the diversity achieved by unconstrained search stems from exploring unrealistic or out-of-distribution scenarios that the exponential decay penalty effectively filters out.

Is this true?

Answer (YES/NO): NO